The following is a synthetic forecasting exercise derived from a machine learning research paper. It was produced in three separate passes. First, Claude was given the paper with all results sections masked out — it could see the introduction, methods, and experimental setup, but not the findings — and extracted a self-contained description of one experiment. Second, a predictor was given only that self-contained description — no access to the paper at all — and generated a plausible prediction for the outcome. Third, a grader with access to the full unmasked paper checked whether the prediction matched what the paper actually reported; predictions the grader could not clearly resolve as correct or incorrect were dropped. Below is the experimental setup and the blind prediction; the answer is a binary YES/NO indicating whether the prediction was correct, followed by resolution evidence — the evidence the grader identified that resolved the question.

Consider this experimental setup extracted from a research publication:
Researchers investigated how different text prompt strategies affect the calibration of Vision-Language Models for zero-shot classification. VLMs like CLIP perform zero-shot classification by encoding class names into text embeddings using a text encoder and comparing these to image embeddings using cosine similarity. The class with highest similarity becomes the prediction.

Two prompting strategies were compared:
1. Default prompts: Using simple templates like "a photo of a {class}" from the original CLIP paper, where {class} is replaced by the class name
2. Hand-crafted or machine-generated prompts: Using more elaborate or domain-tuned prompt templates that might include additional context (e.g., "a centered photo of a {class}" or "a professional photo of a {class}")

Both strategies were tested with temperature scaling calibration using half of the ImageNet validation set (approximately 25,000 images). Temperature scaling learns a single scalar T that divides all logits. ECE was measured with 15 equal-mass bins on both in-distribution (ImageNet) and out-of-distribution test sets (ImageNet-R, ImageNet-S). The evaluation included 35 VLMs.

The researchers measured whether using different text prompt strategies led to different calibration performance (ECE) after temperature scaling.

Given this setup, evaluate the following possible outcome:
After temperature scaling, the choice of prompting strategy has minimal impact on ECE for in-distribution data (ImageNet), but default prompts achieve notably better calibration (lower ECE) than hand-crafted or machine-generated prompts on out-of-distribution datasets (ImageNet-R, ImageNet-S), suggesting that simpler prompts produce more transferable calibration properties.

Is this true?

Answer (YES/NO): NO